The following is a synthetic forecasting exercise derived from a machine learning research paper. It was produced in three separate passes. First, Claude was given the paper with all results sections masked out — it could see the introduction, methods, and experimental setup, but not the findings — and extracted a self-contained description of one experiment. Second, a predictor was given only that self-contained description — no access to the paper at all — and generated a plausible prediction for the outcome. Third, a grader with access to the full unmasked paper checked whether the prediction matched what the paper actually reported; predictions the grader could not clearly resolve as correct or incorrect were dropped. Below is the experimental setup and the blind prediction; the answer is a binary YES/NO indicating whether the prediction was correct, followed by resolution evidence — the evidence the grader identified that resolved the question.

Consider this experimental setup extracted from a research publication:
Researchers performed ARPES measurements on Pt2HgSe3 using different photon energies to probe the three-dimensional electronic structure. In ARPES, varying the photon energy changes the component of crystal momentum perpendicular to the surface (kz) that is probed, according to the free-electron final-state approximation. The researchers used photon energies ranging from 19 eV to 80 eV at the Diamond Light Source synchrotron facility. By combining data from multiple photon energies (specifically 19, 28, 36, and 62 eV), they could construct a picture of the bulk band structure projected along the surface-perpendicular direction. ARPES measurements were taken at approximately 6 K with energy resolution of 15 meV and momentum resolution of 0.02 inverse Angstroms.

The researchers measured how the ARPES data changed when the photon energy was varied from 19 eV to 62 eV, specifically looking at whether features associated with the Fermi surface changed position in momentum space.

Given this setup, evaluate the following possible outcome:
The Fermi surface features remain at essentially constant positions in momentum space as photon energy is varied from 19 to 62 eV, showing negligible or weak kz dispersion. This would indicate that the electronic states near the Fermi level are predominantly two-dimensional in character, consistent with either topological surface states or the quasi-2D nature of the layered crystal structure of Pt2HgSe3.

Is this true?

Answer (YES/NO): NO